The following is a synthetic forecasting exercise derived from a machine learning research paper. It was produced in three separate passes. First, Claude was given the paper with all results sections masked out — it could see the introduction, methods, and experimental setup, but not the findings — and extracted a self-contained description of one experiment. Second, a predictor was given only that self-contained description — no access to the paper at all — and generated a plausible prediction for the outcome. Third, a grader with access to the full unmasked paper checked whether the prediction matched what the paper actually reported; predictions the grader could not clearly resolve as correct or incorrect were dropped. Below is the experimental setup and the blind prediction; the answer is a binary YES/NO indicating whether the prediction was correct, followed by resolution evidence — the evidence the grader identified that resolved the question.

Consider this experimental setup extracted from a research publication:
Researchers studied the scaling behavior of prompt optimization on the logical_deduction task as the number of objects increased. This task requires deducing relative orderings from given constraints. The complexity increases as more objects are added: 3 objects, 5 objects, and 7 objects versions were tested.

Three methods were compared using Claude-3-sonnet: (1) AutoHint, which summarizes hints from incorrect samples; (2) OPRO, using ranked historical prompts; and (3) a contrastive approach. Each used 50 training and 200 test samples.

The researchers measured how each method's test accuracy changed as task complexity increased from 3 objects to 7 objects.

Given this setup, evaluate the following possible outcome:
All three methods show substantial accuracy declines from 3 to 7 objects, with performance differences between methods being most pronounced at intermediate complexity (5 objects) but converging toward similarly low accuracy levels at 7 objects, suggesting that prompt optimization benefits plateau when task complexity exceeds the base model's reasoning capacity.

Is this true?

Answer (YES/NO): NO